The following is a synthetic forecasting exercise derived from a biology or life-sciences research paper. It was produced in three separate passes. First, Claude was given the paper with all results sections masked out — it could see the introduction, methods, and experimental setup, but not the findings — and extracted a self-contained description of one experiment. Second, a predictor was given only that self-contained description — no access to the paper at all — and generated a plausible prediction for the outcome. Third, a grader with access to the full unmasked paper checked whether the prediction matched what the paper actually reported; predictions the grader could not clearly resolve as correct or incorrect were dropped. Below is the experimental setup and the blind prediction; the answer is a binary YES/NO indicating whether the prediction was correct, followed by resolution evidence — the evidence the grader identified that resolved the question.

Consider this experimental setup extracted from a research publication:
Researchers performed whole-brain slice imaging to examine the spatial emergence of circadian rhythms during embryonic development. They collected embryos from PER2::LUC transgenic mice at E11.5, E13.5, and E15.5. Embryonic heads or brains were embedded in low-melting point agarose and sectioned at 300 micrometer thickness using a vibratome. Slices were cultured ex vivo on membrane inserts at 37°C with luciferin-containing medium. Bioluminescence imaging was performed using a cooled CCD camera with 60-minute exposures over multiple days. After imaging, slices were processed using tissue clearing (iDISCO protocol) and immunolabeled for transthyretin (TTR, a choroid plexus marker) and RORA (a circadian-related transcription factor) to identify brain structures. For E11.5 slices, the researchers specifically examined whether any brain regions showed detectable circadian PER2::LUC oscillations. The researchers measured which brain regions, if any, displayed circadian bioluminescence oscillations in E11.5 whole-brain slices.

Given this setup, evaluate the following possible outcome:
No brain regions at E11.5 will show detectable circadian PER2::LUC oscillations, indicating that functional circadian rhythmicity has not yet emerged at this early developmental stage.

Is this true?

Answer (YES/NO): YES